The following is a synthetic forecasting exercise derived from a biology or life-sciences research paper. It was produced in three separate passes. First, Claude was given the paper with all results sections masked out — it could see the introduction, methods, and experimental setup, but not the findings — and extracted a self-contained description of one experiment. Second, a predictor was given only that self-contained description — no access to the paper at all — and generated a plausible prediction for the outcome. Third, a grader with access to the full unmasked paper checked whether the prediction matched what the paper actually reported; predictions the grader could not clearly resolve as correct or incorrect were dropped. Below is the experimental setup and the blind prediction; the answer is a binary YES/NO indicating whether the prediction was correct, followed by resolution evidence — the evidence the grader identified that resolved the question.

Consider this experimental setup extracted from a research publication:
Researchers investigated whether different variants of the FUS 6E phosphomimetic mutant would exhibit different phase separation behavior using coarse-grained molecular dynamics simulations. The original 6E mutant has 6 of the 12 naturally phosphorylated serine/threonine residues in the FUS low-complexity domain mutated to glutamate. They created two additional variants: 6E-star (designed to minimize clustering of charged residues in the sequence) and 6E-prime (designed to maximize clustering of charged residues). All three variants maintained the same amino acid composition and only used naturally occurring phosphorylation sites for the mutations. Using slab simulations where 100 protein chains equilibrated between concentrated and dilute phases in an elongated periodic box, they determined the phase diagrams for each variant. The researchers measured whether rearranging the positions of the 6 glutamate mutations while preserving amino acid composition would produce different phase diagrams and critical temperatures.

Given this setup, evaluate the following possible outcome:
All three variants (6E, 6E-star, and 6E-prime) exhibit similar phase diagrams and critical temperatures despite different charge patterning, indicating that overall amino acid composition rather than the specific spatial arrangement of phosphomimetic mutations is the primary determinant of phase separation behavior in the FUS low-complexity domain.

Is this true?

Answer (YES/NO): YES